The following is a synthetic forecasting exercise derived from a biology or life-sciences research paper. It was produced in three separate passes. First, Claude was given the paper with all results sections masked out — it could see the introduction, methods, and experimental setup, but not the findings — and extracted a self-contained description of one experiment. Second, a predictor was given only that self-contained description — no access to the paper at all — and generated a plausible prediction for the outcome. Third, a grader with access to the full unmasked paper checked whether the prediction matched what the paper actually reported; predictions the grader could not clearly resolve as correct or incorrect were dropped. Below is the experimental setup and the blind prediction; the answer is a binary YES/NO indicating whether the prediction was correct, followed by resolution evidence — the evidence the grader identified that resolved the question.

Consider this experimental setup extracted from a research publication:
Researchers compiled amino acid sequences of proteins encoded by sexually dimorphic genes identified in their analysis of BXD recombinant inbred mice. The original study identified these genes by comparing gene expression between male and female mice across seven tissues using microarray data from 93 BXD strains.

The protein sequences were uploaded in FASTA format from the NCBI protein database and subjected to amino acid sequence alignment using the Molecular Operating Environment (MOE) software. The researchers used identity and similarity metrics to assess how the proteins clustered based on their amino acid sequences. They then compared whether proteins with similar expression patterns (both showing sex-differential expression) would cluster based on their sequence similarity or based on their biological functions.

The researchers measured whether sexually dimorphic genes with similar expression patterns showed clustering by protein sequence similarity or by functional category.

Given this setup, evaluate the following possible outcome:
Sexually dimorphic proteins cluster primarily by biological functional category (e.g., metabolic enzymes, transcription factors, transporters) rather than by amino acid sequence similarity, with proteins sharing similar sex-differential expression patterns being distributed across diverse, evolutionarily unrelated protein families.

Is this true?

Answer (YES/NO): YES